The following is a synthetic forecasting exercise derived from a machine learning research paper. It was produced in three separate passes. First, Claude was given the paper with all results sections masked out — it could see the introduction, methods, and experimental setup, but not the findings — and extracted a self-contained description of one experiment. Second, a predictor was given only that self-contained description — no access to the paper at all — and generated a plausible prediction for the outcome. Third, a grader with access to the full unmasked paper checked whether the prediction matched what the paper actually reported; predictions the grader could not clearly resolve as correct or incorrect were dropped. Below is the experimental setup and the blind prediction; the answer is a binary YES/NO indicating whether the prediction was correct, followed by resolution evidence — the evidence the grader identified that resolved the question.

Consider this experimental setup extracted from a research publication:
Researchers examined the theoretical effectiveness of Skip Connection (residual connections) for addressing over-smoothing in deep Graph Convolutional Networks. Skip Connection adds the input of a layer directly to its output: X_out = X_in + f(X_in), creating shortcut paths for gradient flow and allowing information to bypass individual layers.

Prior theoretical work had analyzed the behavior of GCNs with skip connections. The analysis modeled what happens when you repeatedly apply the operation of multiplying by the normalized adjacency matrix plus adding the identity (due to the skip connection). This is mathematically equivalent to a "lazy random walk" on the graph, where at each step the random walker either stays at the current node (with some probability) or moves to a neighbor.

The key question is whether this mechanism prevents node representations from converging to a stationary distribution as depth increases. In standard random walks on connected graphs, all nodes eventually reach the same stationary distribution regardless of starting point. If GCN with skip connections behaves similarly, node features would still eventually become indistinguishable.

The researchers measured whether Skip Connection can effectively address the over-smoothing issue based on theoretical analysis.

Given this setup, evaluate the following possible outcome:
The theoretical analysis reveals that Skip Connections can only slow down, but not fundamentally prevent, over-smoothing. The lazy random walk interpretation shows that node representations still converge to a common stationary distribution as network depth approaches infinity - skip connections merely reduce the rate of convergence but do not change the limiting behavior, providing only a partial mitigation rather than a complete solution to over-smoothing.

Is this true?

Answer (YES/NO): YES